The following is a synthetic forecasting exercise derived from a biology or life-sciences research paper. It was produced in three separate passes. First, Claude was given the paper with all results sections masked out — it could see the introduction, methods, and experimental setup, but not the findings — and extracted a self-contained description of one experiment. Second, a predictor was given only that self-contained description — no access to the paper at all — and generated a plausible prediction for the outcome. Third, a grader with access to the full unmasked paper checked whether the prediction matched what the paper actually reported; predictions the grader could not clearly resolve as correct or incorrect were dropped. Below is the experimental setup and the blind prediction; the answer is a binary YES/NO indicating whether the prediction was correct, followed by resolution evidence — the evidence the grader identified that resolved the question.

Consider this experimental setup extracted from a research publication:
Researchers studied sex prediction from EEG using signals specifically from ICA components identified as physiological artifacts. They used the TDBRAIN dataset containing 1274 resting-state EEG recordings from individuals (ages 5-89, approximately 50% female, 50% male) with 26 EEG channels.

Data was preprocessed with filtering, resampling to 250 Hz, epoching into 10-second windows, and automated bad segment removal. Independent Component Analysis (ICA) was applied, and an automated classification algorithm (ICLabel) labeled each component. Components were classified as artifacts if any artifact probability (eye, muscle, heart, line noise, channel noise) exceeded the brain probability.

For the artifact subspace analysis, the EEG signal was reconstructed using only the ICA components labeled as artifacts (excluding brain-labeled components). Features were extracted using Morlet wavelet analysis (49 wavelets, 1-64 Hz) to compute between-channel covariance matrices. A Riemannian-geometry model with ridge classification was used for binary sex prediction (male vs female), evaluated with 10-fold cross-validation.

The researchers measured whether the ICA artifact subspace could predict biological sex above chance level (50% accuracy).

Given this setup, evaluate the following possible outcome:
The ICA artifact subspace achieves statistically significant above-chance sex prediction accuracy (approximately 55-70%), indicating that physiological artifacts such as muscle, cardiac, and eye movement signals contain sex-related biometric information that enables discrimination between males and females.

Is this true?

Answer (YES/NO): YES